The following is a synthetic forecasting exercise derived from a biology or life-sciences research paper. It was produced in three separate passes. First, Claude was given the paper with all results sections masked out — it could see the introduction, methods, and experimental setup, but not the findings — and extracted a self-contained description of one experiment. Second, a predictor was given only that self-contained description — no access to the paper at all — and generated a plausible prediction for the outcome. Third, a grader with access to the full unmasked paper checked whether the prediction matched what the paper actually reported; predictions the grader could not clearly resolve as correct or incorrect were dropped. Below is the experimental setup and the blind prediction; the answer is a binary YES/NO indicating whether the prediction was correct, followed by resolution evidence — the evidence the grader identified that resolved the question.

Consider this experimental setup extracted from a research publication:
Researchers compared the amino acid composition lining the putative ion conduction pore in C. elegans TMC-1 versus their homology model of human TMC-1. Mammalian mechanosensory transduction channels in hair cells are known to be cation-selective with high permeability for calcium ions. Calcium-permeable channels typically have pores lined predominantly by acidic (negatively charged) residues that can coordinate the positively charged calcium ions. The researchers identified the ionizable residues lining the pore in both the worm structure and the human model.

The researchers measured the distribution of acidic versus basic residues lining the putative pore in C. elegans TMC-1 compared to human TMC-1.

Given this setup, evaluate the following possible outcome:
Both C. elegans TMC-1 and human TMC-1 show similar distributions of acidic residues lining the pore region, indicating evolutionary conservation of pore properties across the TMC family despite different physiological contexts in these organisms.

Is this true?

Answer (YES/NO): NO